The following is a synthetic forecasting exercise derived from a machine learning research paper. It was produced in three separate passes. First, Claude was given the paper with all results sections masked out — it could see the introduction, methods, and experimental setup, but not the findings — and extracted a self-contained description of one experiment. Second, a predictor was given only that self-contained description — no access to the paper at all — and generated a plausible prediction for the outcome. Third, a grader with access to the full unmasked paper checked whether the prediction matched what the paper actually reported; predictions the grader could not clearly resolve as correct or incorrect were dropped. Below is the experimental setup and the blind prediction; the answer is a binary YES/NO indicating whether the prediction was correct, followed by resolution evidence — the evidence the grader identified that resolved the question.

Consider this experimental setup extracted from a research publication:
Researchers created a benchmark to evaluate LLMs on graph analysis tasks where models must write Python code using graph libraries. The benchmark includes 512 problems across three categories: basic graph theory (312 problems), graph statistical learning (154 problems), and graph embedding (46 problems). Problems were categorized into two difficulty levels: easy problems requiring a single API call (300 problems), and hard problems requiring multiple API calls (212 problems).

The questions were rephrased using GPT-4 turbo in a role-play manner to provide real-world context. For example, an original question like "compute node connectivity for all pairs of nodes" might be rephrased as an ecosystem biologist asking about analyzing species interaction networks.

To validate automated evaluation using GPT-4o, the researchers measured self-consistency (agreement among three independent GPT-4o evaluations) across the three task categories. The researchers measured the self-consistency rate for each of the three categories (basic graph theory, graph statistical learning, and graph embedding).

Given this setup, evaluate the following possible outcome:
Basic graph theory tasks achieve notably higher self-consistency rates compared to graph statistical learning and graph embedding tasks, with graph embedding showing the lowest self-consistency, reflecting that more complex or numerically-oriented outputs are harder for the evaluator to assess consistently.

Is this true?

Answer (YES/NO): NO